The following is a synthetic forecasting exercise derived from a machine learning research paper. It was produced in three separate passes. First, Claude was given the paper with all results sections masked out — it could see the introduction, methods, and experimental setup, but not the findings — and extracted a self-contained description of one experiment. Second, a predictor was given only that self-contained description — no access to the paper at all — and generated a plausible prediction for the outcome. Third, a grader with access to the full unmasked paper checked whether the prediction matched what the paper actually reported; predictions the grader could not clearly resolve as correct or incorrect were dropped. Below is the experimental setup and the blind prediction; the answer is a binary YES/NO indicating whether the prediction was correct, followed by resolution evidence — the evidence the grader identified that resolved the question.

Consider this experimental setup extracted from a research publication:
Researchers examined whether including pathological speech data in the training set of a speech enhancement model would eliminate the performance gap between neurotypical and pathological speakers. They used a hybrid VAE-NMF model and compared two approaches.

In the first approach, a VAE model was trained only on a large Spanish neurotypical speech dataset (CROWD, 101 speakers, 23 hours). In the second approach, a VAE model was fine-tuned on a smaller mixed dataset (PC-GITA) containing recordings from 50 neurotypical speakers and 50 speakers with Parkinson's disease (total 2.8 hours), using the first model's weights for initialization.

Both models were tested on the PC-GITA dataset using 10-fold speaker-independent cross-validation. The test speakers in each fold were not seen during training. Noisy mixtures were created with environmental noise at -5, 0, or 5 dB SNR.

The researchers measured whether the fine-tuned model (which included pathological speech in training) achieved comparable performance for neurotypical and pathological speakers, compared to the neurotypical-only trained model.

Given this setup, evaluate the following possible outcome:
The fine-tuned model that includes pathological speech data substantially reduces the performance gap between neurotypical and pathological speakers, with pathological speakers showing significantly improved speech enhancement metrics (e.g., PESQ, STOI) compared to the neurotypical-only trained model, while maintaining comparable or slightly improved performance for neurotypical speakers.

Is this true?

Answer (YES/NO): NO